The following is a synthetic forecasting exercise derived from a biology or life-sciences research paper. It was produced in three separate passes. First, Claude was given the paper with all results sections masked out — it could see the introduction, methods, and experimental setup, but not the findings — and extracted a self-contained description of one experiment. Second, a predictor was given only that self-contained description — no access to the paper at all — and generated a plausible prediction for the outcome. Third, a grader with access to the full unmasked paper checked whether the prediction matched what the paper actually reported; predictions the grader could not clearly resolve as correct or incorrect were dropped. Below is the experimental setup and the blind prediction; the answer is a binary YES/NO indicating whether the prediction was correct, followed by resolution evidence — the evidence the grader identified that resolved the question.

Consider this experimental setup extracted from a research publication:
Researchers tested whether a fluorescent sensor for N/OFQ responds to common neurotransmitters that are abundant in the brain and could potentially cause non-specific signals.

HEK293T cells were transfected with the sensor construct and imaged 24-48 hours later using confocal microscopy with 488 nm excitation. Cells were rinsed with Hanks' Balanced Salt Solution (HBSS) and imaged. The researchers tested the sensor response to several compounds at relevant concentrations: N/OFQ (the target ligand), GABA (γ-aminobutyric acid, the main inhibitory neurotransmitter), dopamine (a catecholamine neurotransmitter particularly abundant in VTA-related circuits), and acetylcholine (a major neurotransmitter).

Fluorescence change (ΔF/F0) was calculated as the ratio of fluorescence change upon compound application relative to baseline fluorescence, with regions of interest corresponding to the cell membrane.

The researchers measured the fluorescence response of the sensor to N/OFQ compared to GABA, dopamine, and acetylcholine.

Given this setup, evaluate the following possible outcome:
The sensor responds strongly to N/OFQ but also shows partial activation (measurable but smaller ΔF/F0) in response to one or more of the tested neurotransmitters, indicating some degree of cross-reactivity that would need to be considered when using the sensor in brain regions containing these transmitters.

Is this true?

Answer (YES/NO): NO